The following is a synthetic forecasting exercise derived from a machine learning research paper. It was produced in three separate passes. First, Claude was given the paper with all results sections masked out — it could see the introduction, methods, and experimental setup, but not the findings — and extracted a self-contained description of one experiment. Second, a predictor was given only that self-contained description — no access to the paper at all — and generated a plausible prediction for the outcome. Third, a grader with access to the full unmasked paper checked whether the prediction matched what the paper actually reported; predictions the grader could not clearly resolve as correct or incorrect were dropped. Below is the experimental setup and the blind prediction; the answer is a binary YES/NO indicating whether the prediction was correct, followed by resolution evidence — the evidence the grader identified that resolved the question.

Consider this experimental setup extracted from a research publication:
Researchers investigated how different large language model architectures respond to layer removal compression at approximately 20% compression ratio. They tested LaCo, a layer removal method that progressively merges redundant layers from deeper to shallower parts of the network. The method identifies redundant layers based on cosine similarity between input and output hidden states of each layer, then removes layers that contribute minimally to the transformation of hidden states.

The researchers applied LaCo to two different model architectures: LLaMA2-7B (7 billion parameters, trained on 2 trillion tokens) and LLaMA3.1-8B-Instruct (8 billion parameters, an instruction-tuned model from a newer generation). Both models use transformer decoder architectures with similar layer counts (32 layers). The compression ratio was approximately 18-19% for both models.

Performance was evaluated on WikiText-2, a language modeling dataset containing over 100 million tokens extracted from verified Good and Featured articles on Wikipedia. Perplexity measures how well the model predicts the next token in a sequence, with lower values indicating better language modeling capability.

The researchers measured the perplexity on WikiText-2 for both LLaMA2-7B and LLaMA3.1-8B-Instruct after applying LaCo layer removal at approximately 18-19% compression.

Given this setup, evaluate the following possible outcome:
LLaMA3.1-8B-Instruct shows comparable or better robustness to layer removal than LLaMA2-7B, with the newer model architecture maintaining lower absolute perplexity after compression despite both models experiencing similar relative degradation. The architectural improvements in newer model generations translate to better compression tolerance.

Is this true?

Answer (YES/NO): NO